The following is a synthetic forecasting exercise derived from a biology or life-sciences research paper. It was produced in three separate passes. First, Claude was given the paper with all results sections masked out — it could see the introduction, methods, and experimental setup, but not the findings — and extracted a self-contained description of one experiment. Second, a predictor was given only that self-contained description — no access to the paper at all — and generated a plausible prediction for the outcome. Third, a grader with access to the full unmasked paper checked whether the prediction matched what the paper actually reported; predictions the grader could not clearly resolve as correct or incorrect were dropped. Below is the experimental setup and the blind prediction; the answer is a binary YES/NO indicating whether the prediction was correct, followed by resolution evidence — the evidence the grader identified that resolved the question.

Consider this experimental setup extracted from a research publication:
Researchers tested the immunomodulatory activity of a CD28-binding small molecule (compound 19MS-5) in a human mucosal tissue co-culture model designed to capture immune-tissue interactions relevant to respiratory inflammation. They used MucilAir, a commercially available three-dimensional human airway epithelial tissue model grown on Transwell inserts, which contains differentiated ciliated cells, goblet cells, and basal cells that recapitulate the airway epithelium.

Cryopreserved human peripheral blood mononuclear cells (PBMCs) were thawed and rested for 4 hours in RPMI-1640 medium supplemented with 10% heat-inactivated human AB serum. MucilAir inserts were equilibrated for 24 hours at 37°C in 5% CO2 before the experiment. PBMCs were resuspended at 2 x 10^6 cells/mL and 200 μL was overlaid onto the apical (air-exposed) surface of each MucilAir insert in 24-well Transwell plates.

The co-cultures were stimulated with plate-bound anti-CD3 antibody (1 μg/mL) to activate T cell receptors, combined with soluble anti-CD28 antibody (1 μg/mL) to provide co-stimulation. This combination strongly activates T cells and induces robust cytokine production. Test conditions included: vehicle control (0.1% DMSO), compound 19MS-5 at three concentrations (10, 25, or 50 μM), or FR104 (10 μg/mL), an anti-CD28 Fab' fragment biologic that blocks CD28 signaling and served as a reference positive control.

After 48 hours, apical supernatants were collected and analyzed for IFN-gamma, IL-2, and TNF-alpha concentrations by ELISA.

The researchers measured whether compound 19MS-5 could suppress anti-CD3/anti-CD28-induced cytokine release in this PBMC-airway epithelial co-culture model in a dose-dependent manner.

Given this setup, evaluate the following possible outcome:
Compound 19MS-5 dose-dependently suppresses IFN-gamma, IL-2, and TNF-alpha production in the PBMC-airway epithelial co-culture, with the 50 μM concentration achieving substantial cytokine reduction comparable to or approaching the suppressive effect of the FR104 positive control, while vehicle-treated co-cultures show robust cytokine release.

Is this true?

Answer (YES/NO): YES